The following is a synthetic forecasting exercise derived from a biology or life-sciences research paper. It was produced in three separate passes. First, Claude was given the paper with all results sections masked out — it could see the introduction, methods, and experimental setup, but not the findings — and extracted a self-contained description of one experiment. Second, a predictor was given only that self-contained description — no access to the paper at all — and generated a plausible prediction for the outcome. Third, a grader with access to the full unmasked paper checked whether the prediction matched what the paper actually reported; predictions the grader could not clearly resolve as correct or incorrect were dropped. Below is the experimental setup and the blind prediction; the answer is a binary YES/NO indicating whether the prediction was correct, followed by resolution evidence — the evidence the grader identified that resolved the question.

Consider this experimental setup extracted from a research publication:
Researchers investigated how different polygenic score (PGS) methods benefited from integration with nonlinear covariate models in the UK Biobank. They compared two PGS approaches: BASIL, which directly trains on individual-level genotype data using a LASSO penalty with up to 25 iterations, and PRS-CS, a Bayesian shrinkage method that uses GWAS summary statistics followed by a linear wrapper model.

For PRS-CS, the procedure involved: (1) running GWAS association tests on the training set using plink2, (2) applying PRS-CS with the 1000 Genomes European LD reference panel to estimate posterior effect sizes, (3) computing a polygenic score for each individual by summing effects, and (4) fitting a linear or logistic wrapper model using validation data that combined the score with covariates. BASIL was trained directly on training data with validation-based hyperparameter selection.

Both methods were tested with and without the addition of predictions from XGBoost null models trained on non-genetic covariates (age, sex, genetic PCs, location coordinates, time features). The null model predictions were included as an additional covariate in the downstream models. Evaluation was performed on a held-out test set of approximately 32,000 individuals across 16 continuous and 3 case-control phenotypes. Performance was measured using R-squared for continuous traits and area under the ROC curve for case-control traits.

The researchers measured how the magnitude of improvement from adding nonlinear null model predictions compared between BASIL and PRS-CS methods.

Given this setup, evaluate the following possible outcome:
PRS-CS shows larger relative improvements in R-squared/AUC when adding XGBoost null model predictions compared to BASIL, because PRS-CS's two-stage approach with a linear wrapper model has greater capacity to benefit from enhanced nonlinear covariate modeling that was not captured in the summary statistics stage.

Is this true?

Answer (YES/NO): YES